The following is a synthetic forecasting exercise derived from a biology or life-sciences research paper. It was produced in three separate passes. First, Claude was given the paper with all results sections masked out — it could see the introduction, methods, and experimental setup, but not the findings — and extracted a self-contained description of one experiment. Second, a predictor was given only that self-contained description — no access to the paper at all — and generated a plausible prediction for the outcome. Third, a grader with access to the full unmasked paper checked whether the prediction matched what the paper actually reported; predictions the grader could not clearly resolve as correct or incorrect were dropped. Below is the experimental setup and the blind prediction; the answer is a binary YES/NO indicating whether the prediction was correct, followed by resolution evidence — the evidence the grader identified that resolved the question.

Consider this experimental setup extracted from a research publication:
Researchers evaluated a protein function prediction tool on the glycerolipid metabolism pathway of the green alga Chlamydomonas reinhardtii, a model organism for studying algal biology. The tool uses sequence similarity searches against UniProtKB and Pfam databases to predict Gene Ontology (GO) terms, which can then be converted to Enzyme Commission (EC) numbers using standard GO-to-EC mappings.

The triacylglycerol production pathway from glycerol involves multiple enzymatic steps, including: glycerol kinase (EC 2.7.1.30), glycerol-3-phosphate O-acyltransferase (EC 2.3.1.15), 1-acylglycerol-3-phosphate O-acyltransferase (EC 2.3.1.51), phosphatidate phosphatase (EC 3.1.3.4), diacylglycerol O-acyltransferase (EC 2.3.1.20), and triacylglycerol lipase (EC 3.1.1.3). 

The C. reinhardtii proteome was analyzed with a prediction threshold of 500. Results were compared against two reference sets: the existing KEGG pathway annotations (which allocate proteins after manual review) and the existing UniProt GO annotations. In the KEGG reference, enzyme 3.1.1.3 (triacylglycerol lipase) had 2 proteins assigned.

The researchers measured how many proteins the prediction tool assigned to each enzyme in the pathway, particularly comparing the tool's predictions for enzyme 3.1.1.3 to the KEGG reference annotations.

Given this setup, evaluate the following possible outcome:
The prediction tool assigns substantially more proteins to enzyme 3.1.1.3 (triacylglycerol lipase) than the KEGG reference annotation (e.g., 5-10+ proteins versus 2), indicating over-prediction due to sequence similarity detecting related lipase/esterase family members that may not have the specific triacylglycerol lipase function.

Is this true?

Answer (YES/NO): YES